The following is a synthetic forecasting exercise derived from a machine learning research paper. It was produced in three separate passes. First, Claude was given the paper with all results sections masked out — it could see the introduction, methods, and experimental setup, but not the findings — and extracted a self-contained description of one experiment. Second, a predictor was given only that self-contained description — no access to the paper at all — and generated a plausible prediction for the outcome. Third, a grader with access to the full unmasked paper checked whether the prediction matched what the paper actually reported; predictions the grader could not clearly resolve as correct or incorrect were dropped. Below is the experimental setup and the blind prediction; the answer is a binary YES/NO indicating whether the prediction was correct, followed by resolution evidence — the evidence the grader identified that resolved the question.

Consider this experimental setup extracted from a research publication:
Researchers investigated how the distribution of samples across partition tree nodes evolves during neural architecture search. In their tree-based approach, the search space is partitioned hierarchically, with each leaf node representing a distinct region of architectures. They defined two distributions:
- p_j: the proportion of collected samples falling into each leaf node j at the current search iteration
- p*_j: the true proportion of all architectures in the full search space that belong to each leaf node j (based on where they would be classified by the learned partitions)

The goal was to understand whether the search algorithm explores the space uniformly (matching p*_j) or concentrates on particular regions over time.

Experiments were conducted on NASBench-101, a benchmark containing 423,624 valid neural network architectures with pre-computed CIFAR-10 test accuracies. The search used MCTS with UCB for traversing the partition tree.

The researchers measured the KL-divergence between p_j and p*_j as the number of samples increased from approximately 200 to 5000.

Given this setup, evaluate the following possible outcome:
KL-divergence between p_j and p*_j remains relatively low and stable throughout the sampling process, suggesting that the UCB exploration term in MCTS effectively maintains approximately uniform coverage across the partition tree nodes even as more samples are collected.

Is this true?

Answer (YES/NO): NO